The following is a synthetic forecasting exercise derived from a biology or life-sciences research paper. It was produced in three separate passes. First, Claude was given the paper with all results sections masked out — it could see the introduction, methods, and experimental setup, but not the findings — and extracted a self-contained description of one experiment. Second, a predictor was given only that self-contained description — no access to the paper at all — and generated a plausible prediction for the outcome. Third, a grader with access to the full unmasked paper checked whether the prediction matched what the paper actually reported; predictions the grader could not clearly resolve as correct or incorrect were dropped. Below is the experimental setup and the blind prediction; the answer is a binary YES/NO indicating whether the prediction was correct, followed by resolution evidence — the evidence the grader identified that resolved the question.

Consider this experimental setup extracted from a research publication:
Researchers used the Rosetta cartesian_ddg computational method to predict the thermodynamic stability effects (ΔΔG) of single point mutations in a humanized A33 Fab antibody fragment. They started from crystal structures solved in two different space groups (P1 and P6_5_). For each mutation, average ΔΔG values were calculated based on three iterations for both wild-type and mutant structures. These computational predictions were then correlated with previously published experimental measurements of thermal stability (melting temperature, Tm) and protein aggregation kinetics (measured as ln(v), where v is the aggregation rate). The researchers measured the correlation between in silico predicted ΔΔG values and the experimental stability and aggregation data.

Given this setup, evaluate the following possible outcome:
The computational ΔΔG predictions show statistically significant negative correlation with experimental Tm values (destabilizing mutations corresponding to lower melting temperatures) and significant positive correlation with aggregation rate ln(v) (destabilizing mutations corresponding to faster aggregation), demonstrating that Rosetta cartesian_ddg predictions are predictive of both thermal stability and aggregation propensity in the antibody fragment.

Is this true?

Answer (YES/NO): YES